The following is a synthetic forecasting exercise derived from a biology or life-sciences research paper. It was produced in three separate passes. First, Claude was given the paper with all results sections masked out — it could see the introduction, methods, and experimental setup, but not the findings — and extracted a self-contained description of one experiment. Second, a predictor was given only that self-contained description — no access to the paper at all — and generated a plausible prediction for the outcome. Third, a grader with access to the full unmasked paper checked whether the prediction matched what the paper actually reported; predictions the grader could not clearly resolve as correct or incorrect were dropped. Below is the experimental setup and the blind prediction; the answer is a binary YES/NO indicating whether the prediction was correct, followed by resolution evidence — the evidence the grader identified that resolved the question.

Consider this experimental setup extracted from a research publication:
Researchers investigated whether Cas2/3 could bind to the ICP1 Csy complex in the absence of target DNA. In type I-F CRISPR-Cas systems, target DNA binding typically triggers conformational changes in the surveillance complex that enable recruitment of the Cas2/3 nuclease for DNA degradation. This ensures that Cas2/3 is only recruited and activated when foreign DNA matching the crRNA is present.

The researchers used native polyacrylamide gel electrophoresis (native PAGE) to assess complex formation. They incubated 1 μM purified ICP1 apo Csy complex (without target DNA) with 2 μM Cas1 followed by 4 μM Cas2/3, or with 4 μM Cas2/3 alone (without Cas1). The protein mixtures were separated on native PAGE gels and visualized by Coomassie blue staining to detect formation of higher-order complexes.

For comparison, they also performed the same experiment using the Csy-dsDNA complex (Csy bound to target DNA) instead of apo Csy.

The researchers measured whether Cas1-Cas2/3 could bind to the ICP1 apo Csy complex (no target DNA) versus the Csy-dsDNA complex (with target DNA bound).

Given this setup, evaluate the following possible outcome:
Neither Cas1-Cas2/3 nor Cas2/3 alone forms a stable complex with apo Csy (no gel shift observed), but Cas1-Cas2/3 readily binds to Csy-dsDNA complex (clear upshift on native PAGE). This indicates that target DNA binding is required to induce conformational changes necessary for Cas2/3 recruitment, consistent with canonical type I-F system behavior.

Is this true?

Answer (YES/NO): NO